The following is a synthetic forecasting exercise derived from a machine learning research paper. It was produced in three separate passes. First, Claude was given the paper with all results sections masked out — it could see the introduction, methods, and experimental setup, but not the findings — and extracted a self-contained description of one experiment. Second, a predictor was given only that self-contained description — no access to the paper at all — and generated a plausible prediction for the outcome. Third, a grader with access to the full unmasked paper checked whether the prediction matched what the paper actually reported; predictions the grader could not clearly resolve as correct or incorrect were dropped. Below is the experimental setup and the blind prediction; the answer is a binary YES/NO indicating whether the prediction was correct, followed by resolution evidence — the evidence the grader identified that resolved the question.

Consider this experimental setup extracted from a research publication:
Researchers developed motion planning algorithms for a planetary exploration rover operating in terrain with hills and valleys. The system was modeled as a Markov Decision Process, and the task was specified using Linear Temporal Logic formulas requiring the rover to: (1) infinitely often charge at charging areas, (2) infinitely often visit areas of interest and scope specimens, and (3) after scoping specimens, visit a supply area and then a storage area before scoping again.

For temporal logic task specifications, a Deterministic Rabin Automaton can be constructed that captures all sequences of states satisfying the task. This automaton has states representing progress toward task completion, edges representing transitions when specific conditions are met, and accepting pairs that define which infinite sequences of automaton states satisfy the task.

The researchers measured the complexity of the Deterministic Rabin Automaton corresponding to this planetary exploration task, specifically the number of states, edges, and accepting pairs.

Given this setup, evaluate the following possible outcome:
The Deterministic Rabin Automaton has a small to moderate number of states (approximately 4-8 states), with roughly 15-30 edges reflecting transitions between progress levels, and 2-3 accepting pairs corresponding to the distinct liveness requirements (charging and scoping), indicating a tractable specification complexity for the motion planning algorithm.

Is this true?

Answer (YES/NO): NO